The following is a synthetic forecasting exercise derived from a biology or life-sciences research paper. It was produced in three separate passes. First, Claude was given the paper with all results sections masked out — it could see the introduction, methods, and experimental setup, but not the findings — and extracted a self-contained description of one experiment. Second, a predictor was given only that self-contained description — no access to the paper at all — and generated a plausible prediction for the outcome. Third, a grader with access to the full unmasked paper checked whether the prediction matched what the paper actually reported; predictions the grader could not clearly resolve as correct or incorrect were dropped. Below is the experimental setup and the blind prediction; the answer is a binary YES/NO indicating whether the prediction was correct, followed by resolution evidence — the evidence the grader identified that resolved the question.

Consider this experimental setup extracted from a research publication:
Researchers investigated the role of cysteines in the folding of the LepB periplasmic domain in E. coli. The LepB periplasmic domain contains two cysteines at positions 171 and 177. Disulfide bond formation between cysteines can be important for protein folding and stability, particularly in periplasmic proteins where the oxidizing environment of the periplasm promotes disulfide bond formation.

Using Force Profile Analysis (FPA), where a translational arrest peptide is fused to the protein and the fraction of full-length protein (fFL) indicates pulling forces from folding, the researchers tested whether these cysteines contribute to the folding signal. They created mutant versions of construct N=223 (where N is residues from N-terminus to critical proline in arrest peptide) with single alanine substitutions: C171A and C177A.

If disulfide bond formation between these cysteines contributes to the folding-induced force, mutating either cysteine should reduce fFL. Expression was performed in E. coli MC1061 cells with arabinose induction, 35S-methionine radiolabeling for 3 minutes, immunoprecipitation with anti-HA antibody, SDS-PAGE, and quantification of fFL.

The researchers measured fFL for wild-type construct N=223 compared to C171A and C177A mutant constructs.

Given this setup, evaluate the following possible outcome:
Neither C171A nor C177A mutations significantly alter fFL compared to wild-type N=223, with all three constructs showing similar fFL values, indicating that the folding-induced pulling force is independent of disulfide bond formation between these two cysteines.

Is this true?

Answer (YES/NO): NO